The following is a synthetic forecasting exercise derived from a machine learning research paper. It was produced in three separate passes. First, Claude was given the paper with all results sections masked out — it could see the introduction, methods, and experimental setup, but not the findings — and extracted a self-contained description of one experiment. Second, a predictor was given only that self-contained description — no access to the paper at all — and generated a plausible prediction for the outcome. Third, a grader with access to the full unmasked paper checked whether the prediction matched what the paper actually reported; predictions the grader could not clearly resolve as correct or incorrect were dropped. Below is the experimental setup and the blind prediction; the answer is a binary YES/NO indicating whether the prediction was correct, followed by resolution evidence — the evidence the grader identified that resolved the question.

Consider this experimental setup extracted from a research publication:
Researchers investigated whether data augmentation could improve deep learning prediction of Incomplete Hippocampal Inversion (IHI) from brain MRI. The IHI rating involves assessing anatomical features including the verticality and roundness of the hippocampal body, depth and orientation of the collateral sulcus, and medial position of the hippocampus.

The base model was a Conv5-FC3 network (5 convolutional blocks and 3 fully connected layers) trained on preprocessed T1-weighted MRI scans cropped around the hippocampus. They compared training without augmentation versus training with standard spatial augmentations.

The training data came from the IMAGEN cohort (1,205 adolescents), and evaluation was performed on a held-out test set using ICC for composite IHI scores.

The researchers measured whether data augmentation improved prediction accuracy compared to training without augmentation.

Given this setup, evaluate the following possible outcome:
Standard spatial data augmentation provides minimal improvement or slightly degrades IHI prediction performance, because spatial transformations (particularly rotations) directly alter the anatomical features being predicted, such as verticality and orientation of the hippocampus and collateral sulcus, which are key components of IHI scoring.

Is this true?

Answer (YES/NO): YES